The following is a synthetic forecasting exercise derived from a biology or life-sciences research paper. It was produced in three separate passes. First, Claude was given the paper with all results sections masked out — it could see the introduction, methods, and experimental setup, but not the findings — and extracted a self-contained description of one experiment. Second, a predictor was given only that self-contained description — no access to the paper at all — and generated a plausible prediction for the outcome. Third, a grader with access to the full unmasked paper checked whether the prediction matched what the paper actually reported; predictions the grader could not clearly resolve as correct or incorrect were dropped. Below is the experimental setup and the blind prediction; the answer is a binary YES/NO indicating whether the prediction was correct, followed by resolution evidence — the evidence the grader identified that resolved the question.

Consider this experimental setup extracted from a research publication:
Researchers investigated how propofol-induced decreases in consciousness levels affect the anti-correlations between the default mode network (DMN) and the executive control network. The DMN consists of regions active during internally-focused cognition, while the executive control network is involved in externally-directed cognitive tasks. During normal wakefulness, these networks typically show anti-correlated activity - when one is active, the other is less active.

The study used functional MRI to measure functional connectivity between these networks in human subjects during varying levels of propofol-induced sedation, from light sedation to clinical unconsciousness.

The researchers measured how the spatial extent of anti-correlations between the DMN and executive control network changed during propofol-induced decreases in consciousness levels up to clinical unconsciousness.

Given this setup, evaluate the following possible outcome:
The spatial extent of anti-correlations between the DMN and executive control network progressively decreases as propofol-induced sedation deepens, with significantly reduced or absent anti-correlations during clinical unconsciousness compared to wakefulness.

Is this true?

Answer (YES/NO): YES